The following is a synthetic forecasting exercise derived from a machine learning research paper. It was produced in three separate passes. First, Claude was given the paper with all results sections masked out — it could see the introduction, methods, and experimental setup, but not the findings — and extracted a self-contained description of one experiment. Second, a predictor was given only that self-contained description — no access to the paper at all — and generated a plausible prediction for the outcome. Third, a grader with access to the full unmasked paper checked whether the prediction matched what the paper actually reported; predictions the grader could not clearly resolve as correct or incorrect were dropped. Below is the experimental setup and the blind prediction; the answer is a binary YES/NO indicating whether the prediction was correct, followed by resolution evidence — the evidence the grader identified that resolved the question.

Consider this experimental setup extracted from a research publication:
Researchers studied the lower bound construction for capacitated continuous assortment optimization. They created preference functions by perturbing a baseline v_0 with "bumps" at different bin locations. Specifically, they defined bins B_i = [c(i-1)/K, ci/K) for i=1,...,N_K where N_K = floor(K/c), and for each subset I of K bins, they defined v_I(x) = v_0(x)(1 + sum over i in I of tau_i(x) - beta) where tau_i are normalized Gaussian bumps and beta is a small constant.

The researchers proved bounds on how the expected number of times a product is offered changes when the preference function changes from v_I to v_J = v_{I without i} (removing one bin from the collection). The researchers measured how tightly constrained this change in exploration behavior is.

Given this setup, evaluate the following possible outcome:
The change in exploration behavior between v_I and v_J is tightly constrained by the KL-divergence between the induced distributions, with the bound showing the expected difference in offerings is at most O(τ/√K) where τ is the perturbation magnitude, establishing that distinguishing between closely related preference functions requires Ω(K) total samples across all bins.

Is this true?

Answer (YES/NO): NO